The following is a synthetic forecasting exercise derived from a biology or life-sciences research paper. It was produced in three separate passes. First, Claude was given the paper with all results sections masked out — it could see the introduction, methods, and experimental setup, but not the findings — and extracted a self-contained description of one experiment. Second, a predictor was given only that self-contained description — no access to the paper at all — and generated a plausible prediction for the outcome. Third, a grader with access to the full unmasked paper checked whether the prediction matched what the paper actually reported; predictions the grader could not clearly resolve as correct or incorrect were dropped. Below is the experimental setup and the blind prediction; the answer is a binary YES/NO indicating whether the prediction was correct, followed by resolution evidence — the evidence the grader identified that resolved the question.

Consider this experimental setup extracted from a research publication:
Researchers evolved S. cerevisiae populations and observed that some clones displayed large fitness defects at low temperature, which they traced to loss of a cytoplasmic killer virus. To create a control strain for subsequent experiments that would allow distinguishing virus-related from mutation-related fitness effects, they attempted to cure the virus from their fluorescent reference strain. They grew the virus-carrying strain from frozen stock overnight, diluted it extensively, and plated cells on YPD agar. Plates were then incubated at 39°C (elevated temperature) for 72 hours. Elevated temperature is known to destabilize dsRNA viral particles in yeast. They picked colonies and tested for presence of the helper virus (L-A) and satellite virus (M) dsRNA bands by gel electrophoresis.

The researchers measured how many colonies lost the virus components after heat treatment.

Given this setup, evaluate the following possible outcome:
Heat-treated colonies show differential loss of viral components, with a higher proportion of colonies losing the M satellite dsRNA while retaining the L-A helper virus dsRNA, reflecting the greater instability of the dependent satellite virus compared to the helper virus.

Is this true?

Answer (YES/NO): YES